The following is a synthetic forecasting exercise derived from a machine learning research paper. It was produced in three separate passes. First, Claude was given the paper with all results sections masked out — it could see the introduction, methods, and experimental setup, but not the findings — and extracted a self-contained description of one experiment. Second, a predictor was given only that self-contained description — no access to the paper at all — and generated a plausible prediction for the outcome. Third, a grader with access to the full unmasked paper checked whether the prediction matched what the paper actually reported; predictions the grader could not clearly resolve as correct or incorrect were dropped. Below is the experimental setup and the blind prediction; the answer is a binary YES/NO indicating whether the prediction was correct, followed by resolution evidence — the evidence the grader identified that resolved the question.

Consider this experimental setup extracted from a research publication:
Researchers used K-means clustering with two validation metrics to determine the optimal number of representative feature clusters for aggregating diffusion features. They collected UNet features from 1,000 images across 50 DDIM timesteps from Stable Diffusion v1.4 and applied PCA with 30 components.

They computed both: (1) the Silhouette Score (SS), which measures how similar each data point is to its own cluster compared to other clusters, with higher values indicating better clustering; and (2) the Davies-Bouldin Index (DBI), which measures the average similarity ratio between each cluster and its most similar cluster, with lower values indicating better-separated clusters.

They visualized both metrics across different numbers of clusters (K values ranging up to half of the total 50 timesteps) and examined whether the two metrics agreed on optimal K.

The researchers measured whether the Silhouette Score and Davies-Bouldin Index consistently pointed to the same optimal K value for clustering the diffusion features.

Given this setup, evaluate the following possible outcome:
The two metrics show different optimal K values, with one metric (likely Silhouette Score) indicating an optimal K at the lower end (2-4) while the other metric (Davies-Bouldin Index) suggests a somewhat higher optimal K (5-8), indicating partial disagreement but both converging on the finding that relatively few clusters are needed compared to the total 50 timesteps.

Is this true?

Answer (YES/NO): NO